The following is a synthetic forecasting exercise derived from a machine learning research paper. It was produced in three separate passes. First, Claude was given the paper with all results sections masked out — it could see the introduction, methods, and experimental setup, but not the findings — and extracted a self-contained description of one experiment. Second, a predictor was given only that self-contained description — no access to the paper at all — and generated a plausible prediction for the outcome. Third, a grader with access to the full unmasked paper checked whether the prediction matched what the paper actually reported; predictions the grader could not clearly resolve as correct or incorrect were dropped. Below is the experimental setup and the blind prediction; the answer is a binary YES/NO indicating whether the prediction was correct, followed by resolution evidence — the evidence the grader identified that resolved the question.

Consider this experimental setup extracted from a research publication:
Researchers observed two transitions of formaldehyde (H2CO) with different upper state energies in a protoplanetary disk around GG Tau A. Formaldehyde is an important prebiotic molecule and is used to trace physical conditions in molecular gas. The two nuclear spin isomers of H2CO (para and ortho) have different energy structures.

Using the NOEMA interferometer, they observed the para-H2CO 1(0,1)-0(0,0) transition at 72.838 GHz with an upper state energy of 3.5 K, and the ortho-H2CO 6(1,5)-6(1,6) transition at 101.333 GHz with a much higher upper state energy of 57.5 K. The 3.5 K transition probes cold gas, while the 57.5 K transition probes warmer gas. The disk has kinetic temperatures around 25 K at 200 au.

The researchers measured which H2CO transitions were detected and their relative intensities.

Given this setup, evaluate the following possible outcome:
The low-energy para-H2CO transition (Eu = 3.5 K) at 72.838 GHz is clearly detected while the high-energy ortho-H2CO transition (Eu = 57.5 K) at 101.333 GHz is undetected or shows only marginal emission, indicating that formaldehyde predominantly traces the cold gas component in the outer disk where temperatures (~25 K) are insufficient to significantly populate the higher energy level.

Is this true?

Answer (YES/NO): YES